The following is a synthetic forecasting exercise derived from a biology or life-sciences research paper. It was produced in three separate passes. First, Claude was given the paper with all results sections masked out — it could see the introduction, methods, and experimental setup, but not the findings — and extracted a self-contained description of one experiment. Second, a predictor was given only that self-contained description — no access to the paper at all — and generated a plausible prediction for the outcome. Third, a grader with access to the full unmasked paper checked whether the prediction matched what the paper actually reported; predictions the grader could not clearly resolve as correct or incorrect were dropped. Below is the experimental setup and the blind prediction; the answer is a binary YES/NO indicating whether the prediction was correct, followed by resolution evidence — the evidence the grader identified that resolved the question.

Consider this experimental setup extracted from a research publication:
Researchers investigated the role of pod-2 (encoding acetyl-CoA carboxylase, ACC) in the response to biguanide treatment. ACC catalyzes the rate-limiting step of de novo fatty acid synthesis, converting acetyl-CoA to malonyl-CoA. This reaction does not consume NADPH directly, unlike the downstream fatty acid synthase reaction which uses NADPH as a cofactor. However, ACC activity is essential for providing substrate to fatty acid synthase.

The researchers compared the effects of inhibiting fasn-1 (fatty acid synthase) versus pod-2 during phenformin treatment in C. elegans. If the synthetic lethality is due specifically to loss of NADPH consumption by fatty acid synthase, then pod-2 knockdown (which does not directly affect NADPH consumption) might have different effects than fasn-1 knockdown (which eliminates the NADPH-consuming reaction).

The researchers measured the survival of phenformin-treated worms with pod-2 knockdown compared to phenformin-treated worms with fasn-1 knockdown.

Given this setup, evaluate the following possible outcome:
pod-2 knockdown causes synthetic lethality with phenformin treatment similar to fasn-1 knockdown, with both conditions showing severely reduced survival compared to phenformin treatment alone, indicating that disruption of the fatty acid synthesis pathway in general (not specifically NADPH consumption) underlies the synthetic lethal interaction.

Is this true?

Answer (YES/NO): YES